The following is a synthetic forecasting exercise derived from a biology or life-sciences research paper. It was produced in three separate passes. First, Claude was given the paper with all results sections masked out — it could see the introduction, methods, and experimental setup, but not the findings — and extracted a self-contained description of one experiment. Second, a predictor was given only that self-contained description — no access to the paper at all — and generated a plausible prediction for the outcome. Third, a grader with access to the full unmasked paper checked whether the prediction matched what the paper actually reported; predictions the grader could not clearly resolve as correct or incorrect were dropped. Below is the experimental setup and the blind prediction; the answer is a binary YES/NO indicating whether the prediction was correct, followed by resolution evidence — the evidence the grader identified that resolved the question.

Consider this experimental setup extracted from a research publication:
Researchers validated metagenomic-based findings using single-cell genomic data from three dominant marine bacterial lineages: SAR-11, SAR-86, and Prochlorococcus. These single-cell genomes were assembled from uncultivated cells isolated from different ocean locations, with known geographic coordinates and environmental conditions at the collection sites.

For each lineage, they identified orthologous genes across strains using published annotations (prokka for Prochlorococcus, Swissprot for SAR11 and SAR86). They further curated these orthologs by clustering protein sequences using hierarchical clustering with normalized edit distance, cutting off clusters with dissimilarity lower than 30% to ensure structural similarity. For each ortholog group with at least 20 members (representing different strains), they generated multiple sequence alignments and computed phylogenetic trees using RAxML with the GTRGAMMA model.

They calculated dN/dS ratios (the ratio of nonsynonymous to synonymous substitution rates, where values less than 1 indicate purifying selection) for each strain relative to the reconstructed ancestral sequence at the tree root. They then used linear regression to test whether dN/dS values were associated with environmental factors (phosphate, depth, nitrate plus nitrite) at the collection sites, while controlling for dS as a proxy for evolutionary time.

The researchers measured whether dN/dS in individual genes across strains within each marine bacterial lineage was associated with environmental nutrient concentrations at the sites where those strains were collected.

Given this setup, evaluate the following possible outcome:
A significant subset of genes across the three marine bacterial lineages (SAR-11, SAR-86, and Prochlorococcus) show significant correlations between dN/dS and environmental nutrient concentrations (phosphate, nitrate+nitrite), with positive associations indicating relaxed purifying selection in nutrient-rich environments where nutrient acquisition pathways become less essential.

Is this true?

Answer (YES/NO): NO